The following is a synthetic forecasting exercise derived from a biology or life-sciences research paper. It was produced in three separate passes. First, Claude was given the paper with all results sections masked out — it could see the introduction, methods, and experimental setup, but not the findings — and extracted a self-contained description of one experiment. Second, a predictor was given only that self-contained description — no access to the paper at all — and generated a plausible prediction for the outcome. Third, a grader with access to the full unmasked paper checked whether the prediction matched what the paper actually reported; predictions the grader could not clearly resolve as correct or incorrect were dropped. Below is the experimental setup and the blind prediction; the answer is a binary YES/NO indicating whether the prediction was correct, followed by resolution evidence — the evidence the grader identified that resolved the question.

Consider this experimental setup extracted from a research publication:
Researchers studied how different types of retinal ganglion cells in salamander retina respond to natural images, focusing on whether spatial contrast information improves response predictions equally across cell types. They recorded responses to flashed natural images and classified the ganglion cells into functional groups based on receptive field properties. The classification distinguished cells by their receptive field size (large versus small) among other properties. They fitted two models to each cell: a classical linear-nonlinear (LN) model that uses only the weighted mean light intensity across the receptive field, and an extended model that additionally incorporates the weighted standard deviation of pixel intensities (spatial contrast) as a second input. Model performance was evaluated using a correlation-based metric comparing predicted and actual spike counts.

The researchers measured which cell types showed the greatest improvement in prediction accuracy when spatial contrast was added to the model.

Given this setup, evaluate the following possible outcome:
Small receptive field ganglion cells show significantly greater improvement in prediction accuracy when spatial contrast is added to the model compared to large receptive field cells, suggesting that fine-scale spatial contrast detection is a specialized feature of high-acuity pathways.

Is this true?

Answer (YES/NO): NO